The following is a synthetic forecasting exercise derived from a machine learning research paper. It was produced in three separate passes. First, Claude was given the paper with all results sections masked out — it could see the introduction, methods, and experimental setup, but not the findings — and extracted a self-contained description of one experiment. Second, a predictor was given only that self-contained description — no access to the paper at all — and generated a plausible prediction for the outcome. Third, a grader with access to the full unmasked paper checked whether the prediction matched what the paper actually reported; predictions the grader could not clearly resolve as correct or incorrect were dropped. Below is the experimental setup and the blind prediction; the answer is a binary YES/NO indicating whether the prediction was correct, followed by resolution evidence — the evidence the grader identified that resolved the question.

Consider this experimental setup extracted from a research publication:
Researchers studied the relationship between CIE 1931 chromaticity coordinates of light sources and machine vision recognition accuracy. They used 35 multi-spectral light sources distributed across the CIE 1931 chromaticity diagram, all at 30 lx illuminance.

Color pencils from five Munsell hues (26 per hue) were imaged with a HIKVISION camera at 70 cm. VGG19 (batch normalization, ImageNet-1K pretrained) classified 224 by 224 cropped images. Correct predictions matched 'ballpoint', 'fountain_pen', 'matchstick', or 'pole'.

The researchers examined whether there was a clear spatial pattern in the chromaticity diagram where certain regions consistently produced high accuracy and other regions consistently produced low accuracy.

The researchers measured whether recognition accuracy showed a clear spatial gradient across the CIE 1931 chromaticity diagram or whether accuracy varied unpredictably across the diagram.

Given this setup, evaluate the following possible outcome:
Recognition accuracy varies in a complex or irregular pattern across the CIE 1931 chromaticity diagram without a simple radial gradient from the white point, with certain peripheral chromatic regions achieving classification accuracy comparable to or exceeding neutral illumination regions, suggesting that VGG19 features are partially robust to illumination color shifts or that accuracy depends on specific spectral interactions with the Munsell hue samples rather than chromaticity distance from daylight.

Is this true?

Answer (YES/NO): YES